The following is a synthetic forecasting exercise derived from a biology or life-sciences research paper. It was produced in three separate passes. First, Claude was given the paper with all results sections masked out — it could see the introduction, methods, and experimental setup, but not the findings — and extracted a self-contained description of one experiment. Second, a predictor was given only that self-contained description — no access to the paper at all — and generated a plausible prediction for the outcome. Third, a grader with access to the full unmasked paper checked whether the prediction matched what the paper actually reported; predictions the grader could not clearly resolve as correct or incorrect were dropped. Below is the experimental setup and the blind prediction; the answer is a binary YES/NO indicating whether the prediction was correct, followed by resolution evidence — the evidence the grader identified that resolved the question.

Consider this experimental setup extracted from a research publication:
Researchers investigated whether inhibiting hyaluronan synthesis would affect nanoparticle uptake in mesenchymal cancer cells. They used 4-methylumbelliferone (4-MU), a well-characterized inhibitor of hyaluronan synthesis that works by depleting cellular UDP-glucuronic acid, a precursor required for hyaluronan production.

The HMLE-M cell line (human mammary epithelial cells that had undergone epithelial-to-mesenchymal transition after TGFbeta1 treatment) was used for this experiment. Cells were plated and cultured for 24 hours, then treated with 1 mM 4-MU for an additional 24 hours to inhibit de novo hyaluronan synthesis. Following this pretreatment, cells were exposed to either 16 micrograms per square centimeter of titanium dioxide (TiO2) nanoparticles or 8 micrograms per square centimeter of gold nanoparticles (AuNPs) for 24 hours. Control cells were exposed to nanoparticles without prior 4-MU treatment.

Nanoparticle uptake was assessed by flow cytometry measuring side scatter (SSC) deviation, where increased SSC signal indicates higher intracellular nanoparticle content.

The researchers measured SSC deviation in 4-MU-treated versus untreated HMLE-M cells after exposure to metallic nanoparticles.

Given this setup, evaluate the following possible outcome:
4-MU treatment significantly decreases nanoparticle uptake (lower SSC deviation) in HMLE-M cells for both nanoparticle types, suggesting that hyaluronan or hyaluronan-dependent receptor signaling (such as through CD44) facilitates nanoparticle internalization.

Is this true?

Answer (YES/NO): NO